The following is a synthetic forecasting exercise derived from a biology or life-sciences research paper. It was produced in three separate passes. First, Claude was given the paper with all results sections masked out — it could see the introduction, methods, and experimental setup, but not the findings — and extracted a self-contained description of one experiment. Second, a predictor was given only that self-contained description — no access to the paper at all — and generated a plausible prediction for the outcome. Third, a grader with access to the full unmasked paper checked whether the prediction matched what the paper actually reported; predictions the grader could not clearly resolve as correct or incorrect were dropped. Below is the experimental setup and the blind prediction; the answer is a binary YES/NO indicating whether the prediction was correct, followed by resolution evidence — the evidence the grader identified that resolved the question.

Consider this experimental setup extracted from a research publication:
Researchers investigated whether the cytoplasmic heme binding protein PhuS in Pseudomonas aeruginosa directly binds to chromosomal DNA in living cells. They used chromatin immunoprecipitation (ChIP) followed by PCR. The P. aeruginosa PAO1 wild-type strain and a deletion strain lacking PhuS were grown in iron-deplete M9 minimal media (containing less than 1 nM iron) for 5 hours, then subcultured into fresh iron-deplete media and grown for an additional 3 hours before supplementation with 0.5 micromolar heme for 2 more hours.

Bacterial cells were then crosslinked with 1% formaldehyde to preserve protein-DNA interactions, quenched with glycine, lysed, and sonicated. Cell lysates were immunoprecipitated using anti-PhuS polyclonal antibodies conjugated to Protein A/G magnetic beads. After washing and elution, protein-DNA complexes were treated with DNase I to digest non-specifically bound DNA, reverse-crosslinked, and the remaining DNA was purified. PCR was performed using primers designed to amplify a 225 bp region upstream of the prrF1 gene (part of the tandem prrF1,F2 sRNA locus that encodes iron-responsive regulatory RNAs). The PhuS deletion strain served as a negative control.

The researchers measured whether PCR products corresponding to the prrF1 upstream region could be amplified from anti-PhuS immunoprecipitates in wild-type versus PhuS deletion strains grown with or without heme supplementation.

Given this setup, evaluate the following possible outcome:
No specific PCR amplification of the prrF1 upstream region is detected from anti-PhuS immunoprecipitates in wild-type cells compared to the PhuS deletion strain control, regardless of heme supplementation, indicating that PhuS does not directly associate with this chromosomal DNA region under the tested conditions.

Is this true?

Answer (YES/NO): NO